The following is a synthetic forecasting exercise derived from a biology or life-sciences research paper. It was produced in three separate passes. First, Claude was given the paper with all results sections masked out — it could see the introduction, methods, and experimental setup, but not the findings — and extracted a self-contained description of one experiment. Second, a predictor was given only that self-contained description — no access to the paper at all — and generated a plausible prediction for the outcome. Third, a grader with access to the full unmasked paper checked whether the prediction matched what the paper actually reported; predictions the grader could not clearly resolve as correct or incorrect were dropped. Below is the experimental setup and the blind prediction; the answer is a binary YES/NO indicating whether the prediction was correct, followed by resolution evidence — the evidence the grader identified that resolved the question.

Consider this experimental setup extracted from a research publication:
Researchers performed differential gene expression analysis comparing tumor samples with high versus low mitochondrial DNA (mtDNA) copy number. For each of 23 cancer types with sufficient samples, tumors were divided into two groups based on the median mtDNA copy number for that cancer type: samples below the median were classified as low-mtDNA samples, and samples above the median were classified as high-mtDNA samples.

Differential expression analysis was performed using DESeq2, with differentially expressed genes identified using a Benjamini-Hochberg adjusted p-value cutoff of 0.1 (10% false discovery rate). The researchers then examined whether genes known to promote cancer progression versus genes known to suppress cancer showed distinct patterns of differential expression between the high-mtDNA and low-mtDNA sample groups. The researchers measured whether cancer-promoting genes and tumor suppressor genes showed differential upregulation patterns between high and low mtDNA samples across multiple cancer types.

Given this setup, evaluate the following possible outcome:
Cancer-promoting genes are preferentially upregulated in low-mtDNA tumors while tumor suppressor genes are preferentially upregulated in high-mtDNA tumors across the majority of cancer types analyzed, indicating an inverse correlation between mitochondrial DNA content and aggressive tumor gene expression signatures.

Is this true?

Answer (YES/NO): YES